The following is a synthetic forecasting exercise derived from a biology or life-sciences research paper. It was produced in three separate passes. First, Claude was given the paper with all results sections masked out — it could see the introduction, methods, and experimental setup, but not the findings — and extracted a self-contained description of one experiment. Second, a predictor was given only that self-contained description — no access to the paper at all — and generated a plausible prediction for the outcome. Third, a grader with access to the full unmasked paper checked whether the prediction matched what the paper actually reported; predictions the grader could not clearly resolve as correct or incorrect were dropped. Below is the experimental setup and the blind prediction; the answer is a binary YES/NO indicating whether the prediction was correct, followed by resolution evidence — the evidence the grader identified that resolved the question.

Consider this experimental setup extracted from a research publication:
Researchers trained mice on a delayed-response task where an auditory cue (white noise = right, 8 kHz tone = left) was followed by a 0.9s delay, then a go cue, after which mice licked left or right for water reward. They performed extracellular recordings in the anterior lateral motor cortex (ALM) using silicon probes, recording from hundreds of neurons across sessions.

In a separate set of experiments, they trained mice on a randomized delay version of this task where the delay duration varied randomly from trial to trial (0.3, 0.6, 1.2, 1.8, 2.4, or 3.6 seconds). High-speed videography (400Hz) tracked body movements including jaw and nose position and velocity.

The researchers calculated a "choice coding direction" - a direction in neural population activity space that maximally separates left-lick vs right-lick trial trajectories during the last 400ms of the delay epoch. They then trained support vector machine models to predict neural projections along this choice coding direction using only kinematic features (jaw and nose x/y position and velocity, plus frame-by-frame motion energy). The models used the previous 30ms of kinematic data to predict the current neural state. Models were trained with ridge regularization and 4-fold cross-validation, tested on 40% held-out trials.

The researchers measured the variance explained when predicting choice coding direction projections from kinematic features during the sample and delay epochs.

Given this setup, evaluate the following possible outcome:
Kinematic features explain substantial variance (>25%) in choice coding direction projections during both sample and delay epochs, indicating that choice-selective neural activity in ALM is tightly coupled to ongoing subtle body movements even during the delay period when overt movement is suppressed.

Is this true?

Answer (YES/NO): YES